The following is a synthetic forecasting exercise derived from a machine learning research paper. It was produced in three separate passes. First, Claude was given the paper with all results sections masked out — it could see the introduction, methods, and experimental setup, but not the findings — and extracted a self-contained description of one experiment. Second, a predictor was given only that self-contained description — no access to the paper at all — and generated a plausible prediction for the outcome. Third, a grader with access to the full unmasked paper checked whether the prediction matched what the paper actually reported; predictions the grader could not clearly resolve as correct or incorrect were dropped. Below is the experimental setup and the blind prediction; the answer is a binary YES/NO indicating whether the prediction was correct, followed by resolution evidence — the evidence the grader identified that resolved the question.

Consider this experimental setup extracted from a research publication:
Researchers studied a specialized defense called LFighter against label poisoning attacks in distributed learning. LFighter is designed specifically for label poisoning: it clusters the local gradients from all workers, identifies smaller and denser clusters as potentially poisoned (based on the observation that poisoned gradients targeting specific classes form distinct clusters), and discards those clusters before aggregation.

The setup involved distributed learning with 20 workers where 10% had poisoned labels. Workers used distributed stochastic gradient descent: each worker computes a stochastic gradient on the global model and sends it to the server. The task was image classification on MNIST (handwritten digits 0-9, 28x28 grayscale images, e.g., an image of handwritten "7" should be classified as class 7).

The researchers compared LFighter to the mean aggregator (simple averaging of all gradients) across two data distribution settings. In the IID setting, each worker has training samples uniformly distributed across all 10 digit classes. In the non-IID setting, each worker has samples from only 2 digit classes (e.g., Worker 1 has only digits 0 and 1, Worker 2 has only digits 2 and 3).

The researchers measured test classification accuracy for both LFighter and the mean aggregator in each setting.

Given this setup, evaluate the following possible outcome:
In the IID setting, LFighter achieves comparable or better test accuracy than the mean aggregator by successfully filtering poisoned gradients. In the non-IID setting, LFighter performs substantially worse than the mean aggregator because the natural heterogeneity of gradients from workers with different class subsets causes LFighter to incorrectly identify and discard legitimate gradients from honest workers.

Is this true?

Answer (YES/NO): YES